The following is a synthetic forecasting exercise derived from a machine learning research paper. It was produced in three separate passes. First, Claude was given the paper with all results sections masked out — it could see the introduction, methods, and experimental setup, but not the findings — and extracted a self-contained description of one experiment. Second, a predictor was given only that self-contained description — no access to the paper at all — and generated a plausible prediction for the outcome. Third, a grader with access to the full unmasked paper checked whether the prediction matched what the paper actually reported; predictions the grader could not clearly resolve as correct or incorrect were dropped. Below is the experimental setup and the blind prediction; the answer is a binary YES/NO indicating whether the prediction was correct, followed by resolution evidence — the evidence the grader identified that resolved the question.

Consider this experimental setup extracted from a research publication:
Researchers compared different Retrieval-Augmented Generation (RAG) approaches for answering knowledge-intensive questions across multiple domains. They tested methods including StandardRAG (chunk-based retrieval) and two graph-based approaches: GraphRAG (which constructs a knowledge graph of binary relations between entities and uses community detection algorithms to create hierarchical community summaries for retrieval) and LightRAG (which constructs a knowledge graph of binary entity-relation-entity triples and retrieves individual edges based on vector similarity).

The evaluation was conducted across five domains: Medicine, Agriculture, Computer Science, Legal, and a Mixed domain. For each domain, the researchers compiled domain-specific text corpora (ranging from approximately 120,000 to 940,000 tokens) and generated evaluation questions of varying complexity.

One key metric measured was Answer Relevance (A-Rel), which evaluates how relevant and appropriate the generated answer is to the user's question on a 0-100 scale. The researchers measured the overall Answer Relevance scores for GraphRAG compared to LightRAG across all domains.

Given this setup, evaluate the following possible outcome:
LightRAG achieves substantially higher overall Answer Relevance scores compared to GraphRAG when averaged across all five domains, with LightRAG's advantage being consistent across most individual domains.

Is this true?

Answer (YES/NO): YES